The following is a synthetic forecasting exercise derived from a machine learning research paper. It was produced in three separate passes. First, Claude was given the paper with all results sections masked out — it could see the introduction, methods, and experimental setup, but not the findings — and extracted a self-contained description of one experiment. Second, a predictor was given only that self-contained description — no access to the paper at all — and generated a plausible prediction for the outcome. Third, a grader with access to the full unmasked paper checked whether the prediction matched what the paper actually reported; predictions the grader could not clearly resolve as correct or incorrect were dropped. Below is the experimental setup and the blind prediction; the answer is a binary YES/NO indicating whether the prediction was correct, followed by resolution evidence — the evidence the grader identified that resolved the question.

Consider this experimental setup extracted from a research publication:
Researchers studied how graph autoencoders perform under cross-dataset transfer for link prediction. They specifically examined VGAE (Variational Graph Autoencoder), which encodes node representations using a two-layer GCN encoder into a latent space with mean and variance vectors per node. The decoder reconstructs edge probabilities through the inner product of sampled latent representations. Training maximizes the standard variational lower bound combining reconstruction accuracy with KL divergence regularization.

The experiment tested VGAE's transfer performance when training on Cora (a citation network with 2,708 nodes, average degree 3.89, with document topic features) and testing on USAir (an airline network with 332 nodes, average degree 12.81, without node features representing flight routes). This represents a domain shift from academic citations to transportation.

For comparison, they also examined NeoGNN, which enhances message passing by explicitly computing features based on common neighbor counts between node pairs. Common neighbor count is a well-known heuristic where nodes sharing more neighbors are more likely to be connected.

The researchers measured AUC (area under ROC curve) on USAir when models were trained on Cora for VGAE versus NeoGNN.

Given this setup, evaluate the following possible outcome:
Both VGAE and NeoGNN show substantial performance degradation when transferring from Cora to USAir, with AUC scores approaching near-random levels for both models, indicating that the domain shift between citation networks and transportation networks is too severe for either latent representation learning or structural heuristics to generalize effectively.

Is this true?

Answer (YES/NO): NO